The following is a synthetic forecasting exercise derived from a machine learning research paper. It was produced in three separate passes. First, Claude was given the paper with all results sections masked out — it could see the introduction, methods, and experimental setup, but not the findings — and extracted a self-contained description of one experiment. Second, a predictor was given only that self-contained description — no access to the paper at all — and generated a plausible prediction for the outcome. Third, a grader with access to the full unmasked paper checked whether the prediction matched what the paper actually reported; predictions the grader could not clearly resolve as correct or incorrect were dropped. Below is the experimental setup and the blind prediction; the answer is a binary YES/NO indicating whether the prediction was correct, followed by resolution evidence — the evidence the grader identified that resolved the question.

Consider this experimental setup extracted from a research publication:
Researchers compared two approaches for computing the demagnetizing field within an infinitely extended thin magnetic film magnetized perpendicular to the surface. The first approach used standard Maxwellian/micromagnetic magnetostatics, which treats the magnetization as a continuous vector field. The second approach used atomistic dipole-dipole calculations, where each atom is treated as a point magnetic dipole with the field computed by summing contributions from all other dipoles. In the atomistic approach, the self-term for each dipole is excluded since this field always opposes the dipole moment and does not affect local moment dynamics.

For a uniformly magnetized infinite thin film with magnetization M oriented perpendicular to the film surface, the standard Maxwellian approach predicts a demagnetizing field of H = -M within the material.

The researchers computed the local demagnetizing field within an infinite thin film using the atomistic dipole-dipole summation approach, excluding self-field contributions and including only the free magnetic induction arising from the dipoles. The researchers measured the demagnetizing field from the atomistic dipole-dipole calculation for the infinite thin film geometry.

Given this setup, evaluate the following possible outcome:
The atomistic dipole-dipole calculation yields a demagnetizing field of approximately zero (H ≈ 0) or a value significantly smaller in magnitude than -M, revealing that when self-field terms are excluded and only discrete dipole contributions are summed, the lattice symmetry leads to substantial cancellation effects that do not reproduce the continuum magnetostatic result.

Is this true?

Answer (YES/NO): NO